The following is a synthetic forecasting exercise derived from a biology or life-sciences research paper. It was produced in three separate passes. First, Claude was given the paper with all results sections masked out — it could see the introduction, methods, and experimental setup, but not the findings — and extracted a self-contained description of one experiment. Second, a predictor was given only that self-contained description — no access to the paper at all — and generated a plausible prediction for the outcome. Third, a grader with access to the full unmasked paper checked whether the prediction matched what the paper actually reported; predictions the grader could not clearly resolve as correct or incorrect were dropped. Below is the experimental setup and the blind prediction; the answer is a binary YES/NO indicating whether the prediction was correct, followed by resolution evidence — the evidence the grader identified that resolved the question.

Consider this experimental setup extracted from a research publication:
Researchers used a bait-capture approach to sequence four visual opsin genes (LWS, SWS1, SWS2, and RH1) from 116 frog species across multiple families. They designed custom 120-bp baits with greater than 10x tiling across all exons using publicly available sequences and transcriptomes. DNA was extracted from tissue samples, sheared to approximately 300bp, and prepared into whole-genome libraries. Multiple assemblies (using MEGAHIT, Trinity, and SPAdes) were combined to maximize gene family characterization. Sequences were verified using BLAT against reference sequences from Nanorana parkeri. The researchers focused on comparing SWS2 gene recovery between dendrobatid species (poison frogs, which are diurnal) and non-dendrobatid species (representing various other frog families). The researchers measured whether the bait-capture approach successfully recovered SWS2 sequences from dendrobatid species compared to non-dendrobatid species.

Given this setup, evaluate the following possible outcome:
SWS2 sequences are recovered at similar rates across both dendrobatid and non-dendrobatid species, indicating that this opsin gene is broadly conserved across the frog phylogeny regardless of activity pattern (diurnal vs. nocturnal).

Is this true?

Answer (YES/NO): NO